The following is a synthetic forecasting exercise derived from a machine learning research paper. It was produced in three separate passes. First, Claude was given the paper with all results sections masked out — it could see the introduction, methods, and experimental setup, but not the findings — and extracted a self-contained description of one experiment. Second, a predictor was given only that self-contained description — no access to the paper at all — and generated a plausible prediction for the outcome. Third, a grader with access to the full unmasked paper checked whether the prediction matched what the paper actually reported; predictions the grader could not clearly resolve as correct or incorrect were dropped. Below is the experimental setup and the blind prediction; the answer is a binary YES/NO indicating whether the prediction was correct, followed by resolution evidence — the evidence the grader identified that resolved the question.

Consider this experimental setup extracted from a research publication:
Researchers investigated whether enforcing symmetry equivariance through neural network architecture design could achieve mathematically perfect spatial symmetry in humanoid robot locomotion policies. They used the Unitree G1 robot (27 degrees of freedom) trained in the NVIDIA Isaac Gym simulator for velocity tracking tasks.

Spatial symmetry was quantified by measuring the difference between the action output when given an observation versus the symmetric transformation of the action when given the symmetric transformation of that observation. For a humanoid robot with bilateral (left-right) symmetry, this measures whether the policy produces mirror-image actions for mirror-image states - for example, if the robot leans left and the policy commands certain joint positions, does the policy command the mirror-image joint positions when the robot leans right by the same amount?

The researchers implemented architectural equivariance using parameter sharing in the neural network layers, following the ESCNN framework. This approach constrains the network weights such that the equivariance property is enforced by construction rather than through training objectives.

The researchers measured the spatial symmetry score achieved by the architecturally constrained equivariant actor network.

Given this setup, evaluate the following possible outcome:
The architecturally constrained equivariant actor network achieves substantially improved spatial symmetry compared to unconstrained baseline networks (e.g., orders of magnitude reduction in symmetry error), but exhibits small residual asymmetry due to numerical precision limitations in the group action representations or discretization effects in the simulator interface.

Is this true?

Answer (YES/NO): NO